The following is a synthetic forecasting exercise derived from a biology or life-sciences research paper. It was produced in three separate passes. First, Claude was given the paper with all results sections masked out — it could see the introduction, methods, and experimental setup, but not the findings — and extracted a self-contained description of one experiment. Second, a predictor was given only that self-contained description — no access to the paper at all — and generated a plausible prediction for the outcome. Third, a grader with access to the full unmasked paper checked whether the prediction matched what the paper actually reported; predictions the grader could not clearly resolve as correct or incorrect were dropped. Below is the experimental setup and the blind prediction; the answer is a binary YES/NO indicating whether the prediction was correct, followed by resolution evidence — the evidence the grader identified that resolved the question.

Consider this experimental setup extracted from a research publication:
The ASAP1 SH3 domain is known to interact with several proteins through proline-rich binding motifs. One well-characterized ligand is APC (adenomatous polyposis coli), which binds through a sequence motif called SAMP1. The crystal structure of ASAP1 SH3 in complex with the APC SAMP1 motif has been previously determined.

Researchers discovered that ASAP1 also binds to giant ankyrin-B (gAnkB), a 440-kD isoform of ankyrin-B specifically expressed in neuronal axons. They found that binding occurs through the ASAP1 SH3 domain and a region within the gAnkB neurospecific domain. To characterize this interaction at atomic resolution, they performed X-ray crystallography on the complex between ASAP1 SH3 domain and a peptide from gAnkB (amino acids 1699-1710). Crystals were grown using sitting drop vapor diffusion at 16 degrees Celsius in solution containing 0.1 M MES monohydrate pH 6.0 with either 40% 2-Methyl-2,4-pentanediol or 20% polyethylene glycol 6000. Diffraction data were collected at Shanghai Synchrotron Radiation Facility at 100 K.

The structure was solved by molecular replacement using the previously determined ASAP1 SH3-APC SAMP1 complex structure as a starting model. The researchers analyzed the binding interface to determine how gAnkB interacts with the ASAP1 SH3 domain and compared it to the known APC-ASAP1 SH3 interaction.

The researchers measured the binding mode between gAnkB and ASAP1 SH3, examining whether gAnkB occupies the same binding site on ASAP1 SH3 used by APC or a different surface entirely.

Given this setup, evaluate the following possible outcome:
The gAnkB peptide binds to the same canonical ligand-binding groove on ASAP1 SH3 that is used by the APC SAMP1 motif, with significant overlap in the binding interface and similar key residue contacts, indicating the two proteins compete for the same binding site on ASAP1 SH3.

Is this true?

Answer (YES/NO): YES